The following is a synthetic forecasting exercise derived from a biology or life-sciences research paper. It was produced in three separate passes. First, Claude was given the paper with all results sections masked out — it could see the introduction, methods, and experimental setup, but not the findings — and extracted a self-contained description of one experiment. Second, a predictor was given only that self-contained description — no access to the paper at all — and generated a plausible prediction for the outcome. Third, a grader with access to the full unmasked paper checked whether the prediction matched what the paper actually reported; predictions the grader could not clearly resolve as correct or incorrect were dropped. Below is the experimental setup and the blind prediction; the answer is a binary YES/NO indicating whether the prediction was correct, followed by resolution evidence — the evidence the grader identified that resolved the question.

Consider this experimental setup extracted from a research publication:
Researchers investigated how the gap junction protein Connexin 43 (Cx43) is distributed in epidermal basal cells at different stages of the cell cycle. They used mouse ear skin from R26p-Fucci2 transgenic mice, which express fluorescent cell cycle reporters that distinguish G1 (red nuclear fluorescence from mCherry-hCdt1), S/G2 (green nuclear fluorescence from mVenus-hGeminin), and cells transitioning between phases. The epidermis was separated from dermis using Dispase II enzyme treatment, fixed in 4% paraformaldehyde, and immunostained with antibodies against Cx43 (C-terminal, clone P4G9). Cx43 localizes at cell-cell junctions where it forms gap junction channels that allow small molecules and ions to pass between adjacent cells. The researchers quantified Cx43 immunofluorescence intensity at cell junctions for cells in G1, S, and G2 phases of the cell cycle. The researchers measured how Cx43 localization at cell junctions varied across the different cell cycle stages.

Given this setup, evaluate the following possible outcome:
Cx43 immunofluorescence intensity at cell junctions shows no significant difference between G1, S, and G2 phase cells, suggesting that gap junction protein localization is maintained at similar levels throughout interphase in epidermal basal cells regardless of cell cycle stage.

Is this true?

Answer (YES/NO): NO